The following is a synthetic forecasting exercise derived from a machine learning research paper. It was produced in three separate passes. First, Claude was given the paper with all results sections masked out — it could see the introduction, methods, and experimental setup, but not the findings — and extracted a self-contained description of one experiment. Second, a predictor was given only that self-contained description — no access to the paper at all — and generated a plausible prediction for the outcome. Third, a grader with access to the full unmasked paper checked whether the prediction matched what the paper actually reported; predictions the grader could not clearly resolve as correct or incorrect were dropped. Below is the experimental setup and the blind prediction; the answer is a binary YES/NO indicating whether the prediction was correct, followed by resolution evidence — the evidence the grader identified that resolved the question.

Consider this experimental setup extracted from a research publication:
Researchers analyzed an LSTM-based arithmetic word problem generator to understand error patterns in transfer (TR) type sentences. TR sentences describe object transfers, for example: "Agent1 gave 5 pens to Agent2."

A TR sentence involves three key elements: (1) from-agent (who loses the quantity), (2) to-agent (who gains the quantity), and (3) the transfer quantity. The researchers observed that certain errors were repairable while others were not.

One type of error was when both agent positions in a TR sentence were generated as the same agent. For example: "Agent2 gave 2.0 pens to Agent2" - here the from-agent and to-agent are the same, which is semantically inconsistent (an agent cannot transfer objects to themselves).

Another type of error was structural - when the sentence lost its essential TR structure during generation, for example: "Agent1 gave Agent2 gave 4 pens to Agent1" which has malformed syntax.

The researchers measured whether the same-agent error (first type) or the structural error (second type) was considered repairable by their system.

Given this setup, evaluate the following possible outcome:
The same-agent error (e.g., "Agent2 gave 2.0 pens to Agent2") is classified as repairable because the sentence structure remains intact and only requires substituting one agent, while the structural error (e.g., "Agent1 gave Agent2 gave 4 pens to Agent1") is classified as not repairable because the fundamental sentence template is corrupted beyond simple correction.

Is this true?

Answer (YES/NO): YES